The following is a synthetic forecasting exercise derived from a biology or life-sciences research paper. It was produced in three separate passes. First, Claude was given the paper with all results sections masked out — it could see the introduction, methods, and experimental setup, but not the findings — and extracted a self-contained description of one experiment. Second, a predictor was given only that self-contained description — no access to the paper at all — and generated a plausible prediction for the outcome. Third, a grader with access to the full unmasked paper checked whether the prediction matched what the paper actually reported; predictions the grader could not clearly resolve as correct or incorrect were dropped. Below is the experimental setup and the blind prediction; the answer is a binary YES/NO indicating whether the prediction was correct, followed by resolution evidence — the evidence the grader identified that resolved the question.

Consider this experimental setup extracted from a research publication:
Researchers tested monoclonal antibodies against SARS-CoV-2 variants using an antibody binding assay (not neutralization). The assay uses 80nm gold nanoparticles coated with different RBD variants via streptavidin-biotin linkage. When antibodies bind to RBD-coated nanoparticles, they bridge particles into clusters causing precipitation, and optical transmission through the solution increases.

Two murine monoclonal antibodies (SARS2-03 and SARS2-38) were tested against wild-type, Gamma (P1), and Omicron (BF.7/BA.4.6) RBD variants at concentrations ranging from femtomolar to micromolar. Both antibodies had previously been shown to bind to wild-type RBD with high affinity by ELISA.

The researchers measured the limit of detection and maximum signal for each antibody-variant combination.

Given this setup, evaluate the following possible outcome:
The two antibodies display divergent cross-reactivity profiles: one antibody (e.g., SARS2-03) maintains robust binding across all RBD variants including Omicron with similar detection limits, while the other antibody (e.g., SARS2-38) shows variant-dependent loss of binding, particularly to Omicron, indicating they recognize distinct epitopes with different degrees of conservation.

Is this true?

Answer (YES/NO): NO